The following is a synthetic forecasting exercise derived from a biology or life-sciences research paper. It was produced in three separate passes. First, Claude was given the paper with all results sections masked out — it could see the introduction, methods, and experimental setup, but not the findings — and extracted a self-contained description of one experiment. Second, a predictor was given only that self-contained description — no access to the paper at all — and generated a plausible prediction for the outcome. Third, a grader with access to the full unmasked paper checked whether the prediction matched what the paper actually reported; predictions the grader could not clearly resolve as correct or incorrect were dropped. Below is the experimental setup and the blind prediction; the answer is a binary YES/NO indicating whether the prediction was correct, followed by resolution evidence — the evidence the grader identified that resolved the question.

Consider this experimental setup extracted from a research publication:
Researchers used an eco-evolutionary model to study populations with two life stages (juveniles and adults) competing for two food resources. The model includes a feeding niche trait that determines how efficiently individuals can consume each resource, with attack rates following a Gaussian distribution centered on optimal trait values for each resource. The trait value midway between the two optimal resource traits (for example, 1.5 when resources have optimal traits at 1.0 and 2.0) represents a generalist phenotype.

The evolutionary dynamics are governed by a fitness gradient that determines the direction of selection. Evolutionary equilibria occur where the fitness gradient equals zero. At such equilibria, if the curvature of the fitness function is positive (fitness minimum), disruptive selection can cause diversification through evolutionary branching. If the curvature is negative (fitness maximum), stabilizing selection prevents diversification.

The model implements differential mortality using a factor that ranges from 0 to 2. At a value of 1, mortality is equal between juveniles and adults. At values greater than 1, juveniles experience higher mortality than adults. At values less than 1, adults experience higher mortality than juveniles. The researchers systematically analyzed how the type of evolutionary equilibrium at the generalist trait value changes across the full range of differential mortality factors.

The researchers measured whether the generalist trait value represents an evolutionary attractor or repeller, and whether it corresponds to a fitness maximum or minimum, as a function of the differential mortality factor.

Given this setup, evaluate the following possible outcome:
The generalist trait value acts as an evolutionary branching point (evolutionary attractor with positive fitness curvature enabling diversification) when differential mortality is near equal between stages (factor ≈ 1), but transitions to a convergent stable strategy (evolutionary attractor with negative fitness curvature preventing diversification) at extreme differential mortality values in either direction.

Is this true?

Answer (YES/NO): NO